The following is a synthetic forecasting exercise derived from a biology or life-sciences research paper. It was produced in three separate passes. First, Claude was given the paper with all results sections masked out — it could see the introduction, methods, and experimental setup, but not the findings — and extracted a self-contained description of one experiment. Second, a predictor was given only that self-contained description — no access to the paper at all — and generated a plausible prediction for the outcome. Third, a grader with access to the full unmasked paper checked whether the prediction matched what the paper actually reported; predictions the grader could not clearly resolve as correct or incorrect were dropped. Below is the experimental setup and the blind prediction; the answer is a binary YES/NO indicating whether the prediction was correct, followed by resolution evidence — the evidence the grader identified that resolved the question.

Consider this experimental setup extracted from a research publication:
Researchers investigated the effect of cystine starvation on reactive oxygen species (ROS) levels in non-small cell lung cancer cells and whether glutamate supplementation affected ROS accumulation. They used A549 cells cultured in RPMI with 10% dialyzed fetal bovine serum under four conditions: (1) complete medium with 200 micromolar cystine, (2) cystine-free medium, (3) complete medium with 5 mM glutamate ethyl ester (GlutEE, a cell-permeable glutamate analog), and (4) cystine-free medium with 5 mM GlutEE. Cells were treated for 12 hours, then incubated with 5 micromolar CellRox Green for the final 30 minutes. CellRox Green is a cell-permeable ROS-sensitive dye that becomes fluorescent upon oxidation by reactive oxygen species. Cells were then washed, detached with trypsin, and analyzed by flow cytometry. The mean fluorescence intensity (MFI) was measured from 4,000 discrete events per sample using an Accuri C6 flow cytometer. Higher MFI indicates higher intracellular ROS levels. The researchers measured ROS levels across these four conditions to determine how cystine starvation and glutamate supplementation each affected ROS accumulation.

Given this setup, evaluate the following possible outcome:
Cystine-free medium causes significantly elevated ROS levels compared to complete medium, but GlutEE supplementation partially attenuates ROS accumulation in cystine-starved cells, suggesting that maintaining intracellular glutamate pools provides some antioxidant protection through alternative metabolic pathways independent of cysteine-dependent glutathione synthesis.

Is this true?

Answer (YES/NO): NO